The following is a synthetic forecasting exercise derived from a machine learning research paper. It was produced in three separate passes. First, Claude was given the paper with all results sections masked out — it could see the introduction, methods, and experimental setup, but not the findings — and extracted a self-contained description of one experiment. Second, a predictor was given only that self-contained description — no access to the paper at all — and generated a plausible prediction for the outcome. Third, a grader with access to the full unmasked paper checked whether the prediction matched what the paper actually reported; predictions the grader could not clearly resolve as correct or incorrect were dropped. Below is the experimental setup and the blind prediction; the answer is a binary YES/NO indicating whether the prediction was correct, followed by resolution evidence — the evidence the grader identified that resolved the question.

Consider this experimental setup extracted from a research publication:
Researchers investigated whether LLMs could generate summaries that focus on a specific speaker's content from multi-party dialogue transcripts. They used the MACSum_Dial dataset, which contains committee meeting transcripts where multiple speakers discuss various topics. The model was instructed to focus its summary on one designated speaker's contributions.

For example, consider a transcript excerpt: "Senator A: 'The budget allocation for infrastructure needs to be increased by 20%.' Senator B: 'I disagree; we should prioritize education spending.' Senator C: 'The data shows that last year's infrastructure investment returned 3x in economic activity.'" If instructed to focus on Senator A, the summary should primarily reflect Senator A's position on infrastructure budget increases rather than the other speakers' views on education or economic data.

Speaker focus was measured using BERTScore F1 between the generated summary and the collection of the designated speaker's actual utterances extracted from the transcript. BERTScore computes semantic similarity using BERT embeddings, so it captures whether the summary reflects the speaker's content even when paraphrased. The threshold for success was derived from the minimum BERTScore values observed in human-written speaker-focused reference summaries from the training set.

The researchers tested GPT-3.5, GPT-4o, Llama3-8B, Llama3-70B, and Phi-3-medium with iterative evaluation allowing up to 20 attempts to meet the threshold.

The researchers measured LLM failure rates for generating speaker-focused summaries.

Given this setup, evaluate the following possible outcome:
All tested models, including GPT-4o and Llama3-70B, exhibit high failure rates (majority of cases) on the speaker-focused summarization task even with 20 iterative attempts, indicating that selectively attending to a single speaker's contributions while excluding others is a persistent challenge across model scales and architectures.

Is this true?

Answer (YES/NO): NO